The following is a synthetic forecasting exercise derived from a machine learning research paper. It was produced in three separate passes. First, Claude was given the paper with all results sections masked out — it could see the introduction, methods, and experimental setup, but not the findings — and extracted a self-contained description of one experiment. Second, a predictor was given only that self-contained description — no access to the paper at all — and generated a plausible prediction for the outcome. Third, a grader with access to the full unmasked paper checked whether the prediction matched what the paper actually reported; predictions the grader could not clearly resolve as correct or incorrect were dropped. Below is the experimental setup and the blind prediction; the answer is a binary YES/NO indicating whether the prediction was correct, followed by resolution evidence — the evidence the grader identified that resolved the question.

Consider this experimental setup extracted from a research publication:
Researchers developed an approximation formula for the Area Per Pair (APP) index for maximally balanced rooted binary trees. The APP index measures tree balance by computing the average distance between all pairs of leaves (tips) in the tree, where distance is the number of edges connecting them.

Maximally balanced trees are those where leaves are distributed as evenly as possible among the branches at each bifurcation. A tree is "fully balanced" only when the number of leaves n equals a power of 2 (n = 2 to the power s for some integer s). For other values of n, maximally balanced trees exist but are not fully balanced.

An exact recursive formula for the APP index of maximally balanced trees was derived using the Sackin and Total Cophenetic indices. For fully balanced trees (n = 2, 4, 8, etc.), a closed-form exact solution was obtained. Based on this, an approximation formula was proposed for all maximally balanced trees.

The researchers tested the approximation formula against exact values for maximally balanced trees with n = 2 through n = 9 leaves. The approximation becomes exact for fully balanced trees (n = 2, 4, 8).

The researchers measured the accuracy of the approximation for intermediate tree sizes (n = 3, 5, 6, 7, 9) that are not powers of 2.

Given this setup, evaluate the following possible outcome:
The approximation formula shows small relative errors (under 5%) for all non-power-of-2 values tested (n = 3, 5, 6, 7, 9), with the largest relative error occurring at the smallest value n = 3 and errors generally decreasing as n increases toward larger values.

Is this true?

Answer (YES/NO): NO